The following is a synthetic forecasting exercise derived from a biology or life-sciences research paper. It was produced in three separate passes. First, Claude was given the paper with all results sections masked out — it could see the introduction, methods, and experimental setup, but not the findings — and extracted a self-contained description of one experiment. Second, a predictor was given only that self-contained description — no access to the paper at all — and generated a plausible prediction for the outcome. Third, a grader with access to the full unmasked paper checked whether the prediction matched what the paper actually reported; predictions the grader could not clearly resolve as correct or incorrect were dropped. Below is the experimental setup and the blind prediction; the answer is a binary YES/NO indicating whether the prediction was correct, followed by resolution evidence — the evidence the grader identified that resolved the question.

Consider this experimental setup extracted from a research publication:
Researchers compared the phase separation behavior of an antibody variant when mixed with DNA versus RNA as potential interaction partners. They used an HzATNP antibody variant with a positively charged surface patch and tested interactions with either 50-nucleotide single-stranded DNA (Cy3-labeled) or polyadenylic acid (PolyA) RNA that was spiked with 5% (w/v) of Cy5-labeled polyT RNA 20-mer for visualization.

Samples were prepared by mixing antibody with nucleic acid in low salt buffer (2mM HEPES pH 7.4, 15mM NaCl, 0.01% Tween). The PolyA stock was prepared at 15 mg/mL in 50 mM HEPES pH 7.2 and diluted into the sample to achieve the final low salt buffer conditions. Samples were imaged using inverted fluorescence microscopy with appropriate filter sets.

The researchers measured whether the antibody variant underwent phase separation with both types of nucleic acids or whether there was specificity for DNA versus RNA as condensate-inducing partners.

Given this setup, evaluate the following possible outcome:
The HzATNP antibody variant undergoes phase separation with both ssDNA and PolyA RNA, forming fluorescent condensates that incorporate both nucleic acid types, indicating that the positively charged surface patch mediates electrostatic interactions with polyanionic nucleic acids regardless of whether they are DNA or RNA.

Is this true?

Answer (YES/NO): YES